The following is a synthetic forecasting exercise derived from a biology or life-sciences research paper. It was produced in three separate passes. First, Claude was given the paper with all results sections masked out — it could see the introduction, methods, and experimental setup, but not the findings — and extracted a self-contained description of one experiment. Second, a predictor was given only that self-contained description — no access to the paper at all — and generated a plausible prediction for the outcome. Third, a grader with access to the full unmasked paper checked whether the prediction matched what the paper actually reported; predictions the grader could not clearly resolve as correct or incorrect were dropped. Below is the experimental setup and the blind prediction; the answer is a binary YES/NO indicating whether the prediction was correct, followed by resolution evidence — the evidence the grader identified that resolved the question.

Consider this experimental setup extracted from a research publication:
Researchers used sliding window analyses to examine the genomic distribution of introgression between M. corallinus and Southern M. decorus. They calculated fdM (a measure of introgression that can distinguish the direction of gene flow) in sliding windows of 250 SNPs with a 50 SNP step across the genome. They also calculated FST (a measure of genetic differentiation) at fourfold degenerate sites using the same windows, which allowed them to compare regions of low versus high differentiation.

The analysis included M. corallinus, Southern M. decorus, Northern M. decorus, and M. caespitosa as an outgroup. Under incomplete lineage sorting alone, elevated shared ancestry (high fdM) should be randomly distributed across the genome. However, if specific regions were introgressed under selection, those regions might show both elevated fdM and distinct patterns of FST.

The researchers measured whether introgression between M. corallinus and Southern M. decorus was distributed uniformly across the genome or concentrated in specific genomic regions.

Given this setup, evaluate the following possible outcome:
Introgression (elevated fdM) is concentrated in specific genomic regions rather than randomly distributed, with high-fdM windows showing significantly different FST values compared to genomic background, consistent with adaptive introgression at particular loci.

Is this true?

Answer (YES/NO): YES